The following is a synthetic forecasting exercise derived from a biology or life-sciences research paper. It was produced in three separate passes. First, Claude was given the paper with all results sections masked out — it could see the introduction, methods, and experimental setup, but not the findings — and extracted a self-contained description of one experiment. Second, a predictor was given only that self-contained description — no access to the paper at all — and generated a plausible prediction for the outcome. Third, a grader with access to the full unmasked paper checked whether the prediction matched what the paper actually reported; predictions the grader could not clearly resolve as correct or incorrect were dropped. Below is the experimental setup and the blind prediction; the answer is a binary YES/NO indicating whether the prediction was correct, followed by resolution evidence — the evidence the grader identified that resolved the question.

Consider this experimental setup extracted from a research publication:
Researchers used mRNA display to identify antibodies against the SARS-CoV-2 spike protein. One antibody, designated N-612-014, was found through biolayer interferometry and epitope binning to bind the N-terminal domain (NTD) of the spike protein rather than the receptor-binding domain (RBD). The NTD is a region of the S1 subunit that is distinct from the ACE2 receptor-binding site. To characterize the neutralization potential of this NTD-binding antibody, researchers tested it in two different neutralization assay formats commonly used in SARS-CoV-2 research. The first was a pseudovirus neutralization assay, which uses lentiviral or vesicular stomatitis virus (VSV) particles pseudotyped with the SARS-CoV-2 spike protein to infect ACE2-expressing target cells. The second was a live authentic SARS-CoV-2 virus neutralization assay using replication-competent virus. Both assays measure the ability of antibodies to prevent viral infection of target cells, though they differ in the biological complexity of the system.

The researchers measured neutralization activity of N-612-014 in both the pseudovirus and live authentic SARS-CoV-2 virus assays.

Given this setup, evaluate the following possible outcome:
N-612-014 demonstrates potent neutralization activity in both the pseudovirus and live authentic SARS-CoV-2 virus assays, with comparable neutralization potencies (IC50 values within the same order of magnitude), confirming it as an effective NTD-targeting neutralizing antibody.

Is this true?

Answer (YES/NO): NO